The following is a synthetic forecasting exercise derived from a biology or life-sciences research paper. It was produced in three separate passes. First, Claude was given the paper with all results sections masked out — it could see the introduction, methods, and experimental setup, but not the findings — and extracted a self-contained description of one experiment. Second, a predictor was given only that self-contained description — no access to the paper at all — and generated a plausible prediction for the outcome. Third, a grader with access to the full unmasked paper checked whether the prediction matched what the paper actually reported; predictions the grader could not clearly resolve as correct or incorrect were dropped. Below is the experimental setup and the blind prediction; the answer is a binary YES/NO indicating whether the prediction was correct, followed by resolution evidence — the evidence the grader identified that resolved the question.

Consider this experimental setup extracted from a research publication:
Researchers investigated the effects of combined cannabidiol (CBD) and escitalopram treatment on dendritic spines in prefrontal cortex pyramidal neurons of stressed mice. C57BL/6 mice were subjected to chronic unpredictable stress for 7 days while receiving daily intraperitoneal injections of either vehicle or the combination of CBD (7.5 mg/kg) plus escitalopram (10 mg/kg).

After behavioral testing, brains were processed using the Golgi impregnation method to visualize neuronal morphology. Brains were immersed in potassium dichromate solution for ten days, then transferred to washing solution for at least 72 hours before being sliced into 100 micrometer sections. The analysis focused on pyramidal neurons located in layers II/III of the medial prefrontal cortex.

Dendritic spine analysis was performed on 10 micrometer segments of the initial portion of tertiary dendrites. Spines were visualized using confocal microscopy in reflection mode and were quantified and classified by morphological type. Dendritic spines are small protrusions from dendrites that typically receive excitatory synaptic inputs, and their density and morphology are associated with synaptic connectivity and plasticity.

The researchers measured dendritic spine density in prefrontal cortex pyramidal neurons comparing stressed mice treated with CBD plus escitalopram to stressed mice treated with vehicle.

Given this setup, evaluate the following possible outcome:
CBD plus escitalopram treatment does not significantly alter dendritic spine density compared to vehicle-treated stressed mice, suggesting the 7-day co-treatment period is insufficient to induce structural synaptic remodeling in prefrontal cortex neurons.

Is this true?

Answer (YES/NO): YES